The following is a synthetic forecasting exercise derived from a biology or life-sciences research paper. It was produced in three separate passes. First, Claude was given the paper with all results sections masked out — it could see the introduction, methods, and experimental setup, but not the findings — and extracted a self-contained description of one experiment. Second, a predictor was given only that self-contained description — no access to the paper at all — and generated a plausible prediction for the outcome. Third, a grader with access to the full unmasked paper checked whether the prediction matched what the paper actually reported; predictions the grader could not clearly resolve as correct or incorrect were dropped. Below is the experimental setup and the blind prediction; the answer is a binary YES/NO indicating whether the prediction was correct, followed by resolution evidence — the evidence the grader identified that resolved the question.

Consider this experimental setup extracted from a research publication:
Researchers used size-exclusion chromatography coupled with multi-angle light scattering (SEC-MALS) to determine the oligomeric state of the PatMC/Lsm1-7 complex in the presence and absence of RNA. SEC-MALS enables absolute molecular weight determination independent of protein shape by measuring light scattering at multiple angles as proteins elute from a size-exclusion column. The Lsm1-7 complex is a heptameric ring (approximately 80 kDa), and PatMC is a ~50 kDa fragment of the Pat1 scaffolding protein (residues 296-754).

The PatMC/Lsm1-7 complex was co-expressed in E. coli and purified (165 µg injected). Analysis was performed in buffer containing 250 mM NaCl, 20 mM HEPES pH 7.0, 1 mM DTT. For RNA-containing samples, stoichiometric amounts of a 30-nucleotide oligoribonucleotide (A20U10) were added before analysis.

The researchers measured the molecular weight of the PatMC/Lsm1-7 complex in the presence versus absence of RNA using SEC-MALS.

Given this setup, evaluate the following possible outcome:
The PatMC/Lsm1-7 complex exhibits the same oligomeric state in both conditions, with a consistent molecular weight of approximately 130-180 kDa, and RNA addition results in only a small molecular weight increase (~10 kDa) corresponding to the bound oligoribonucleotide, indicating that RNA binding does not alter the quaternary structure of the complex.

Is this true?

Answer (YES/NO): NO